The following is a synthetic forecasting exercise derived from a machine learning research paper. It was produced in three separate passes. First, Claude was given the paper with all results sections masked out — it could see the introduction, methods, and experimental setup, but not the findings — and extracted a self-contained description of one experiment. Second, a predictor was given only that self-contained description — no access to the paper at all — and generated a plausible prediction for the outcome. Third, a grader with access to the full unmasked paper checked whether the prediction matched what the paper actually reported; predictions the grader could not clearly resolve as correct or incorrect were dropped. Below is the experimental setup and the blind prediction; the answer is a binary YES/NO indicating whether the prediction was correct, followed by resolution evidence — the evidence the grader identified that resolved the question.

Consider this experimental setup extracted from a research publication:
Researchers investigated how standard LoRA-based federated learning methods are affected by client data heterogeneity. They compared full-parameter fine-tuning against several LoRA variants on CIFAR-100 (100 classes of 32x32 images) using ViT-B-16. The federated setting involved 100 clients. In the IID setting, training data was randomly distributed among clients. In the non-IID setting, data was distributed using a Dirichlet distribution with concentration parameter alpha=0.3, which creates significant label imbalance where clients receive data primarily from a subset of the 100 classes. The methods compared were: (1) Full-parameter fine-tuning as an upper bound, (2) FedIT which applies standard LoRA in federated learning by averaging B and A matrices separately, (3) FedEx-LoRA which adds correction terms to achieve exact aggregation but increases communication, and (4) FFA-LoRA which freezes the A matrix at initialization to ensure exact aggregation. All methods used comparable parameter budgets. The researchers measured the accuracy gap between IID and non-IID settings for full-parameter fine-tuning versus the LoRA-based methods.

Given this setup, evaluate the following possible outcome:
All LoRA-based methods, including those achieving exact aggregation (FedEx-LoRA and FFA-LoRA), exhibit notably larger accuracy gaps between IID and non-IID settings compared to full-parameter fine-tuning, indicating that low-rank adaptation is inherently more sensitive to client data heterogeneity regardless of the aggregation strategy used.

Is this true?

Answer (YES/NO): YES